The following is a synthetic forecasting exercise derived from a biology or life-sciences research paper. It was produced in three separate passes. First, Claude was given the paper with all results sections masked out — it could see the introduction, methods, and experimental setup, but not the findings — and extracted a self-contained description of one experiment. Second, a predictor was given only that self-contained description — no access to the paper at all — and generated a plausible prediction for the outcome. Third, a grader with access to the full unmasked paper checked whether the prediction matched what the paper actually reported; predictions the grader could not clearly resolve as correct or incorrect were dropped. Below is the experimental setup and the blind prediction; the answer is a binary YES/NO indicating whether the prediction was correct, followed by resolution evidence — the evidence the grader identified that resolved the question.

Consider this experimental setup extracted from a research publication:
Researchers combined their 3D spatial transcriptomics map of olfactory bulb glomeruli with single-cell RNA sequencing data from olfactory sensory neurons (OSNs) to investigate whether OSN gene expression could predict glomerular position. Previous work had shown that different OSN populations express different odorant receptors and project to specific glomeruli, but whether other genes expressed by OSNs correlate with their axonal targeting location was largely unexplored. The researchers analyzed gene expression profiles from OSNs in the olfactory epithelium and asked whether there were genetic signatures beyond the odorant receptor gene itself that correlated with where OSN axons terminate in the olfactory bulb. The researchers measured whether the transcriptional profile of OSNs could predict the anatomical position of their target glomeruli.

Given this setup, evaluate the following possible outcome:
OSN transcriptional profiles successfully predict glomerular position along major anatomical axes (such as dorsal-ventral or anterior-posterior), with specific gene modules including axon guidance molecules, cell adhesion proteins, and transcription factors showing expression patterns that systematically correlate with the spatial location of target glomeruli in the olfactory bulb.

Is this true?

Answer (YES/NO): YES